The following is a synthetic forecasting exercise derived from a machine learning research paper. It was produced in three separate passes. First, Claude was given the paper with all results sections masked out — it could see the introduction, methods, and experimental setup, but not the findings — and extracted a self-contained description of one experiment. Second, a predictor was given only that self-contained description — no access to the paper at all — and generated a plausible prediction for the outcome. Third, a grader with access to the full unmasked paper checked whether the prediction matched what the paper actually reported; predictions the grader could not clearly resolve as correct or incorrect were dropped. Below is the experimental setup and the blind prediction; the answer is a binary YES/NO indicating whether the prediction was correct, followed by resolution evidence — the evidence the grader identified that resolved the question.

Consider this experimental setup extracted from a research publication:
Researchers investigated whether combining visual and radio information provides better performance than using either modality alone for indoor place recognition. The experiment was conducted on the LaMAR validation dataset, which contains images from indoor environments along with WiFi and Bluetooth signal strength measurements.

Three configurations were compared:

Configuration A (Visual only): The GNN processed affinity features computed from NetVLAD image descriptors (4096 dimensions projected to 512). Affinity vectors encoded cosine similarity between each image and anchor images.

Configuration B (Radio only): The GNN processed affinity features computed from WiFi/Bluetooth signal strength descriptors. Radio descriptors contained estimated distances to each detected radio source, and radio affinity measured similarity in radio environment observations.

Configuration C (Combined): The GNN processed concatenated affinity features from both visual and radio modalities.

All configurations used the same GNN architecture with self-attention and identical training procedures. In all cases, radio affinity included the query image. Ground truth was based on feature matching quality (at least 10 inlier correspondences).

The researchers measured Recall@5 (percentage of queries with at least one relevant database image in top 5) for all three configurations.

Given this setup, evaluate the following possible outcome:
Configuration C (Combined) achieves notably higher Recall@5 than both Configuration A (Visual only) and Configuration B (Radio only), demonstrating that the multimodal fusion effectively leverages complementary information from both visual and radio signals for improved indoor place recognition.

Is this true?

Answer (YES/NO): YES